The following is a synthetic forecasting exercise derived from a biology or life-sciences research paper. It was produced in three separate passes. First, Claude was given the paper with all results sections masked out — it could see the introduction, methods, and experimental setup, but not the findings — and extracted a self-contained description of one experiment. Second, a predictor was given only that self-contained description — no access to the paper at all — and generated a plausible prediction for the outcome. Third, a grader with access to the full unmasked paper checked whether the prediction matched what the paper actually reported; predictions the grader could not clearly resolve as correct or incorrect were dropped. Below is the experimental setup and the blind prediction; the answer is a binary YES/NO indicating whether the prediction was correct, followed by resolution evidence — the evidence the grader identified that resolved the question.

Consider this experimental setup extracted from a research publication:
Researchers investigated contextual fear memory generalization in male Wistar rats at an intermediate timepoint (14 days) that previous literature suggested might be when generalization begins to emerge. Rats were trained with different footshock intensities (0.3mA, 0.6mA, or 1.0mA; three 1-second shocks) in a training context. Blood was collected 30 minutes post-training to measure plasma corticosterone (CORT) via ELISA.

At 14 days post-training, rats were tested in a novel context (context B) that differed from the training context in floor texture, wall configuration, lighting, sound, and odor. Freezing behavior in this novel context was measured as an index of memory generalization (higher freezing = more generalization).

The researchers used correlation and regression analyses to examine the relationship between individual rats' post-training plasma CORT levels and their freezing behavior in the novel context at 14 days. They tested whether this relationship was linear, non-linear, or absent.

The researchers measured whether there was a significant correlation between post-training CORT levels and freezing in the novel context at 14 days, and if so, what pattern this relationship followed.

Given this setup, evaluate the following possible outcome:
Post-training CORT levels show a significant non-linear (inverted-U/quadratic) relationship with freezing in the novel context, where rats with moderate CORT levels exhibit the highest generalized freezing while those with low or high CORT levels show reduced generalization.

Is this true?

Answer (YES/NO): NO